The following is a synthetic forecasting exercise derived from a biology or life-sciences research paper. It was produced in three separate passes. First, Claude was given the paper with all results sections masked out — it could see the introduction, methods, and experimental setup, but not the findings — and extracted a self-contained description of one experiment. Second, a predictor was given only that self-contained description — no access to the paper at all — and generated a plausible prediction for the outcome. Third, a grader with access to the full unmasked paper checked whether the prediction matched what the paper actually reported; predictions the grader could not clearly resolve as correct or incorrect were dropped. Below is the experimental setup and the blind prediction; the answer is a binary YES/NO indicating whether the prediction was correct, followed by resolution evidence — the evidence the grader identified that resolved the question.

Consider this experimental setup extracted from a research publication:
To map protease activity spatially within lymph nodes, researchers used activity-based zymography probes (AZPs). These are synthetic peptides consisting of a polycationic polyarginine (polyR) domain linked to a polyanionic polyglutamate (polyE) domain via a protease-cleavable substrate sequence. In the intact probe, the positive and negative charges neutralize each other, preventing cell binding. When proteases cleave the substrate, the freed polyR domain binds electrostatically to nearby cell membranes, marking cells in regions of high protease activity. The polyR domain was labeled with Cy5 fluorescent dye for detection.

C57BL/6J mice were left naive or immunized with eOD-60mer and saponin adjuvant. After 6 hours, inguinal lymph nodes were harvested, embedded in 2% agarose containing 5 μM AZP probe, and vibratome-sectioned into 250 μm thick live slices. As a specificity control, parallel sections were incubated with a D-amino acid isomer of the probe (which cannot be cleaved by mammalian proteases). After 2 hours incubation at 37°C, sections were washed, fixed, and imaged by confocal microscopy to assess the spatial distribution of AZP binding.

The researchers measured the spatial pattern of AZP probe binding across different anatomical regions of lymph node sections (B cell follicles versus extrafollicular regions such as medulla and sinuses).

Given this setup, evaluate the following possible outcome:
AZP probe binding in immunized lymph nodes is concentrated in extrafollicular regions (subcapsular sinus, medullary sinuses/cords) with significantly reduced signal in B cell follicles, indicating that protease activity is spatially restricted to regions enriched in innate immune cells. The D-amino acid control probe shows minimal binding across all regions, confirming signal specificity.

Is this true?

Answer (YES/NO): YES